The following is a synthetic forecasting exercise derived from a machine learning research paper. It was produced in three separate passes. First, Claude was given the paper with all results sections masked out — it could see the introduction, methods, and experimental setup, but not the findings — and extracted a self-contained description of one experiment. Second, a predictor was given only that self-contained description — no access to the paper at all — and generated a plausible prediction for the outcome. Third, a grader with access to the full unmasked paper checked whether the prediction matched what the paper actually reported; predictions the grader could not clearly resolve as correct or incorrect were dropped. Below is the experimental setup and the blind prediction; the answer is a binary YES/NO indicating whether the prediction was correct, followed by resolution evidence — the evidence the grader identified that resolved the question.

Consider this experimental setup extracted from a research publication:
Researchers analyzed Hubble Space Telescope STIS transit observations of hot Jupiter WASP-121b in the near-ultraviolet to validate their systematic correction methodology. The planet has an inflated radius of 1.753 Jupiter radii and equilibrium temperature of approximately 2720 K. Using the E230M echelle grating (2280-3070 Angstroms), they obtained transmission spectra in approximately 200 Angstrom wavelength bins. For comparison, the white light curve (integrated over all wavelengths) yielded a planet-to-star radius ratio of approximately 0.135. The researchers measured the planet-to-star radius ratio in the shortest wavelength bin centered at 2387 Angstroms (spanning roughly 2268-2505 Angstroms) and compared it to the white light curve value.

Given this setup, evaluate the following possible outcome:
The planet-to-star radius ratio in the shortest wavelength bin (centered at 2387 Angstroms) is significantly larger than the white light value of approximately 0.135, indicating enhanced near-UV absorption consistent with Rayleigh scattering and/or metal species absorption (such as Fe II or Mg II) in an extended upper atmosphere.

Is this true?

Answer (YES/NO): YES